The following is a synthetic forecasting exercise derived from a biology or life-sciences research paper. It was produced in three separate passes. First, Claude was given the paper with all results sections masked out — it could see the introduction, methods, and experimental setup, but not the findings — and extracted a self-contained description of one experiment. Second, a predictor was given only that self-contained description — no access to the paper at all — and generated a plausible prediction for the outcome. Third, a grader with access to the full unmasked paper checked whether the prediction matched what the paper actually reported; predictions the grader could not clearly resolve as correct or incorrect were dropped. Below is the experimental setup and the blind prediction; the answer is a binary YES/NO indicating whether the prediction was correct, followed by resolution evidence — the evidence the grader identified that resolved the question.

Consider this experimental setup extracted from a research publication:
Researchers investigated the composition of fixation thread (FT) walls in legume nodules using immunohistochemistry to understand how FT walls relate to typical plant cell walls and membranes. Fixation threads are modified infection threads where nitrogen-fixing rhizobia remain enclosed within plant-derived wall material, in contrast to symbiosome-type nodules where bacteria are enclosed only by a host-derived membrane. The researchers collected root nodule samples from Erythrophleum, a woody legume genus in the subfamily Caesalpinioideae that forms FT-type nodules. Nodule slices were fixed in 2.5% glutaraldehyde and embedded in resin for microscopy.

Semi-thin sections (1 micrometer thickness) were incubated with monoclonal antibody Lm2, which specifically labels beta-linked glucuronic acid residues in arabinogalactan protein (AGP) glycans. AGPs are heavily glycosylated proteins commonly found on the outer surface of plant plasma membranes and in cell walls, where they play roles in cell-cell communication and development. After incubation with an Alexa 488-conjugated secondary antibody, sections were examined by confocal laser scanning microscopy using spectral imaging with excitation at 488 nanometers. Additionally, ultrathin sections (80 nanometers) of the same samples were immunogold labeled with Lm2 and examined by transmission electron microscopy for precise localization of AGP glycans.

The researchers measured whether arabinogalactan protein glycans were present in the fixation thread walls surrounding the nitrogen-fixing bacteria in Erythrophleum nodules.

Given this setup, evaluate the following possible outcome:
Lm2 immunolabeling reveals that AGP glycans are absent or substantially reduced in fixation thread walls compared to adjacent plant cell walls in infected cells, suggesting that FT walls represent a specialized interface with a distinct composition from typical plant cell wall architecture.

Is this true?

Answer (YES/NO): NO